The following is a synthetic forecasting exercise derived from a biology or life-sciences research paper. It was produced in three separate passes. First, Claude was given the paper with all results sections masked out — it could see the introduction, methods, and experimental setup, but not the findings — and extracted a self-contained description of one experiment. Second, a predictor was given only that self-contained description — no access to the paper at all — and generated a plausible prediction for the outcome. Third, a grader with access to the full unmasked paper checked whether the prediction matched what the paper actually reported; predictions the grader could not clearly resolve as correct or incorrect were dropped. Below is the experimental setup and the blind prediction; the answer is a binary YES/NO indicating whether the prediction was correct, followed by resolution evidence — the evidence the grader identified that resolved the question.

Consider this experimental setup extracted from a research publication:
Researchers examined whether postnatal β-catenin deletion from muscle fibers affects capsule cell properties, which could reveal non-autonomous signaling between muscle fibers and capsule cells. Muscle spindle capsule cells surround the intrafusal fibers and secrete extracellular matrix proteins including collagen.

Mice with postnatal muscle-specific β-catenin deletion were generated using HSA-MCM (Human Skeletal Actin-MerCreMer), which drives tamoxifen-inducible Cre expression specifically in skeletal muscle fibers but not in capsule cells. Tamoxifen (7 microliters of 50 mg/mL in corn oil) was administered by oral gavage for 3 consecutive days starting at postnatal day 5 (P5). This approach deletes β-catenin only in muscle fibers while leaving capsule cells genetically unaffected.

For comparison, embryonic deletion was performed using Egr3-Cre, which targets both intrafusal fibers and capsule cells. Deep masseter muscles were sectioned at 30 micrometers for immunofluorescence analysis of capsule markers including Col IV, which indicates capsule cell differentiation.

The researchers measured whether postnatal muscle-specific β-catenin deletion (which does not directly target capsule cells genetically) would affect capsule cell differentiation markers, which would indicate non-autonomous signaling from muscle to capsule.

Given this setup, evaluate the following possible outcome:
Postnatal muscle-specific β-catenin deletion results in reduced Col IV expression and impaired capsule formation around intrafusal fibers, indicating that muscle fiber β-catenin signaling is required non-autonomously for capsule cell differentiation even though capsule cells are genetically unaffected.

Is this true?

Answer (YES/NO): NO